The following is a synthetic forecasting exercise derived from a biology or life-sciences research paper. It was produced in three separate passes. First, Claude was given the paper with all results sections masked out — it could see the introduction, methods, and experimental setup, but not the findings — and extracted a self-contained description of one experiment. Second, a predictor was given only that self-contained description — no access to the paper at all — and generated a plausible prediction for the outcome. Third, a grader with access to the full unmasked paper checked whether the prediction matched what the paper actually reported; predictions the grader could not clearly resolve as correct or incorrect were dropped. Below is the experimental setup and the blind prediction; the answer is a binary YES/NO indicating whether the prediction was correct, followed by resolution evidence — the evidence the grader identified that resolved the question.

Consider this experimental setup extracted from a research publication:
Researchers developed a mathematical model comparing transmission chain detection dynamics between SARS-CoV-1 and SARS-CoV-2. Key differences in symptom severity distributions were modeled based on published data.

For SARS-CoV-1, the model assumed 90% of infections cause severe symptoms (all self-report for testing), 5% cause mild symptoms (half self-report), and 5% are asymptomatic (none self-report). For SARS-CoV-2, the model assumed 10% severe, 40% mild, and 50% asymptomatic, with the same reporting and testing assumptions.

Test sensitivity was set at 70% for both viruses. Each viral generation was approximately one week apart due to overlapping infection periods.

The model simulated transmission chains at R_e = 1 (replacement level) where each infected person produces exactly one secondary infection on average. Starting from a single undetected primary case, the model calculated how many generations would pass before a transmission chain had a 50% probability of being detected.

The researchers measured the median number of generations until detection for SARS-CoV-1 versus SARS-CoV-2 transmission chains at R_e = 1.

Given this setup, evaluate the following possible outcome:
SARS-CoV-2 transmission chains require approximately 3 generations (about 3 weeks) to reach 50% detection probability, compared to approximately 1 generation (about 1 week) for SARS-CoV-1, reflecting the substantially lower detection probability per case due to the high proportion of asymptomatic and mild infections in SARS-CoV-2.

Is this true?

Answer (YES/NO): NO